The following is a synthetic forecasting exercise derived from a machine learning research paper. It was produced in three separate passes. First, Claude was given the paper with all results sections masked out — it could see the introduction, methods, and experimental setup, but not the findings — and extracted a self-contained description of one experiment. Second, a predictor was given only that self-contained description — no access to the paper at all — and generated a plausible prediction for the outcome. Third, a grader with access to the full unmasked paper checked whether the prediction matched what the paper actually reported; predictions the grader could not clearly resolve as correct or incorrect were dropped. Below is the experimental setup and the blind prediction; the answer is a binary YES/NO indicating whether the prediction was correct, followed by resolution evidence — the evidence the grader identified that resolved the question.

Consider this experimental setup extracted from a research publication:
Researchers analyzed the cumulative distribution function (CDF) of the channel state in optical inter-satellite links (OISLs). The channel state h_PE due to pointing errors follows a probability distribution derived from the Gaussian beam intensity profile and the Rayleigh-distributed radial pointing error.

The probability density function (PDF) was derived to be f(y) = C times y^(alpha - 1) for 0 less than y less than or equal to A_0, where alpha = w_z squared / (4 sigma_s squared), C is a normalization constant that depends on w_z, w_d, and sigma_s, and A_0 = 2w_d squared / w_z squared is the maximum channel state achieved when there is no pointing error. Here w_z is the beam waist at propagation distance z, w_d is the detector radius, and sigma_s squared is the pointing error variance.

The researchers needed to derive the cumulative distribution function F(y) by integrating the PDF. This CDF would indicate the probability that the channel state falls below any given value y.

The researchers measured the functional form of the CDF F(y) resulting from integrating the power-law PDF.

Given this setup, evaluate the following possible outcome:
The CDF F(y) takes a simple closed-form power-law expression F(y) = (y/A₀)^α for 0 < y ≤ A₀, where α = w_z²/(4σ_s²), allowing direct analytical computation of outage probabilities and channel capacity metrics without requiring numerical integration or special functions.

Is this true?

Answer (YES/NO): YES